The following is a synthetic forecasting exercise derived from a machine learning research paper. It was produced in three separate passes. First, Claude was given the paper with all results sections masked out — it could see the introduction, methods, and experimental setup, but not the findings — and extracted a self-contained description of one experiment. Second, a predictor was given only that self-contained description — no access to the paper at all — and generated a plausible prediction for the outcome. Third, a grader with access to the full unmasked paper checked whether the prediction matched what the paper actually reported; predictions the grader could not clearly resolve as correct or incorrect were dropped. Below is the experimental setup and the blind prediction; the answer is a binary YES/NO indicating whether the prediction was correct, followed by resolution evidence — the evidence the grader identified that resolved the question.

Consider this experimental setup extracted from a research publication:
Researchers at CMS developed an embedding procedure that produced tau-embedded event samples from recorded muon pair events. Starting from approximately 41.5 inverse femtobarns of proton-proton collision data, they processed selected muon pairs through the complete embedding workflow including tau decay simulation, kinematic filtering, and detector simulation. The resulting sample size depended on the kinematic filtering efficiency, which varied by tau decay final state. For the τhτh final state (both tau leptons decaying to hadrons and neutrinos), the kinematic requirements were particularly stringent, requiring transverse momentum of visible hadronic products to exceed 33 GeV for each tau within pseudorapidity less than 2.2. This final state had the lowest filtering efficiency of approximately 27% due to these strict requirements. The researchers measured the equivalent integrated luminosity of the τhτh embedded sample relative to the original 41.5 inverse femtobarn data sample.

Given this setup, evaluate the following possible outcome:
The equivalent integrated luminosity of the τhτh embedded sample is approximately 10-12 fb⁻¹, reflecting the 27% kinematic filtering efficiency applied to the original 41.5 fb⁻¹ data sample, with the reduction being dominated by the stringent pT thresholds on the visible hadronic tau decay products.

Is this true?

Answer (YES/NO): NO